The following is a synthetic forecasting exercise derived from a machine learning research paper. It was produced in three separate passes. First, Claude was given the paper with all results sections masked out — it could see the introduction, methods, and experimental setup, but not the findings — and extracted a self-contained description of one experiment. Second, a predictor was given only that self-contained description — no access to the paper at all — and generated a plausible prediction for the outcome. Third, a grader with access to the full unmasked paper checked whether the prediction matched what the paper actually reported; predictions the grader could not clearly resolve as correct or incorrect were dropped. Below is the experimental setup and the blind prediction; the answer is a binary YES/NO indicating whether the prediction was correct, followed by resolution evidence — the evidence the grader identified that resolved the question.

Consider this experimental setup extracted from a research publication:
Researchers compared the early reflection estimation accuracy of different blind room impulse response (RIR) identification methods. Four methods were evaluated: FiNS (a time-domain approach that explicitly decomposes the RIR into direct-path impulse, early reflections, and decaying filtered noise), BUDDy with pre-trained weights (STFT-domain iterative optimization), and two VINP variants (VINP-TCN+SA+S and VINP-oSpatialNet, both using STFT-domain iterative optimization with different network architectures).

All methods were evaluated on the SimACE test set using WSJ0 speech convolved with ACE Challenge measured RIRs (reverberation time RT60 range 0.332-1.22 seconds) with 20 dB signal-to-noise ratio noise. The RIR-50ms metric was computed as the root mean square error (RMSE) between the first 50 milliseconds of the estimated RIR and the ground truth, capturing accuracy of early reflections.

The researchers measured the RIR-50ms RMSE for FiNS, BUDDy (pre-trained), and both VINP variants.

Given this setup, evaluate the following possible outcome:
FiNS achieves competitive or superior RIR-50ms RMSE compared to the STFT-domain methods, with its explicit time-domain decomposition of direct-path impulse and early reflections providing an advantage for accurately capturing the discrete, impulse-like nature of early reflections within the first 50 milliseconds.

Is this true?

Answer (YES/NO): NO